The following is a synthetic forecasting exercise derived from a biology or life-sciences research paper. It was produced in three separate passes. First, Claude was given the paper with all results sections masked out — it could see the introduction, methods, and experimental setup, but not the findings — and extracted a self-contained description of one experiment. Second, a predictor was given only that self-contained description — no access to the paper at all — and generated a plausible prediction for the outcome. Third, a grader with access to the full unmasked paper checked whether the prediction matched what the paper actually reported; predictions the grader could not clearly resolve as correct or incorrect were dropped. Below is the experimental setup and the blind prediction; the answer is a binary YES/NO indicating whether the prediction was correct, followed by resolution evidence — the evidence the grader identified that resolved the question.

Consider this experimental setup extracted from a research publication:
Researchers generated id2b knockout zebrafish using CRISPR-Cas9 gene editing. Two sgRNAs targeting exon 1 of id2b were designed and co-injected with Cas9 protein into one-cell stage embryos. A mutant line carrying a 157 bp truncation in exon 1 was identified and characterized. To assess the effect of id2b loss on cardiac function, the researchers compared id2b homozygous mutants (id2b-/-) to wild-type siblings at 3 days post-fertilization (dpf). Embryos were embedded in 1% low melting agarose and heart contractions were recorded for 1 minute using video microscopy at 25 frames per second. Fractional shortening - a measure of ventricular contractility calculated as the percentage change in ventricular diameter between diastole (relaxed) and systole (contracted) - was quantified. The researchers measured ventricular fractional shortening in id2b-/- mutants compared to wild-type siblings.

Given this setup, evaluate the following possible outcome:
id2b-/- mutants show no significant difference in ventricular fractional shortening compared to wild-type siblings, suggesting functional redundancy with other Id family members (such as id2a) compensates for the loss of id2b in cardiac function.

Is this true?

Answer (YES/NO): NO